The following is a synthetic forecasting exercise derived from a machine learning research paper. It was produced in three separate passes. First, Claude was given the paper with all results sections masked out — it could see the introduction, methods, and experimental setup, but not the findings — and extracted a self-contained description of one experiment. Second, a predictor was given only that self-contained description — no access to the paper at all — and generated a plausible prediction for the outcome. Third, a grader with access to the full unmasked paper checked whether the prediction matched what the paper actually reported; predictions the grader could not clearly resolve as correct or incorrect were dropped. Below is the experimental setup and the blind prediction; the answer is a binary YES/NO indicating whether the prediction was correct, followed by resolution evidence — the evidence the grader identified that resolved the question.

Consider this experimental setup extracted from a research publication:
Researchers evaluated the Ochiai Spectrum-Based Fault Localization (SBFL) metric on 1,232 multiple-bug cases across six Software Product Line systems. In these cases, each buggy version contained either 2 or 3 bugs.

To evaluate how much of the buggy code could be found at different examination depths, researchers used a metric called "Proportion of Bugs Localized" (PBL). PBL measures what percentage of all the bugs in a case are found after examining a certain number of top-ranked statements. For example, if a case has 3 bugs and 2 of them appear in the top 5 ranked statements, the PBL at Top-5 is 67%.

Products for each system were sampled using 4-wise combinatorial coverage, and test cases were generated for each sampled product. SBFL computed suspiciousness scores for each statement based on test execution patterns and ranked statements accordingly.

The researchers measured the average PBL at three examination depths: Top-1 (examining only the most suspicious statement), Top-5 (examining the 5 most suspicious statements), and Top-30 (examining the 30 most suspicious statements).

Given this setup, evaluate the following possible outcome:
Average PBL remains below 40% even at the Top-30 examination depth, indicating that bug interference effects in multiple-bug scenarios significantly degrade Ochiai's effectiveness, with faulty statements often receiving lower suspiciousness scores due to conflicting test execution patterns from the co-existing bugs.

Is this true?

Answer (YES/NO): NO